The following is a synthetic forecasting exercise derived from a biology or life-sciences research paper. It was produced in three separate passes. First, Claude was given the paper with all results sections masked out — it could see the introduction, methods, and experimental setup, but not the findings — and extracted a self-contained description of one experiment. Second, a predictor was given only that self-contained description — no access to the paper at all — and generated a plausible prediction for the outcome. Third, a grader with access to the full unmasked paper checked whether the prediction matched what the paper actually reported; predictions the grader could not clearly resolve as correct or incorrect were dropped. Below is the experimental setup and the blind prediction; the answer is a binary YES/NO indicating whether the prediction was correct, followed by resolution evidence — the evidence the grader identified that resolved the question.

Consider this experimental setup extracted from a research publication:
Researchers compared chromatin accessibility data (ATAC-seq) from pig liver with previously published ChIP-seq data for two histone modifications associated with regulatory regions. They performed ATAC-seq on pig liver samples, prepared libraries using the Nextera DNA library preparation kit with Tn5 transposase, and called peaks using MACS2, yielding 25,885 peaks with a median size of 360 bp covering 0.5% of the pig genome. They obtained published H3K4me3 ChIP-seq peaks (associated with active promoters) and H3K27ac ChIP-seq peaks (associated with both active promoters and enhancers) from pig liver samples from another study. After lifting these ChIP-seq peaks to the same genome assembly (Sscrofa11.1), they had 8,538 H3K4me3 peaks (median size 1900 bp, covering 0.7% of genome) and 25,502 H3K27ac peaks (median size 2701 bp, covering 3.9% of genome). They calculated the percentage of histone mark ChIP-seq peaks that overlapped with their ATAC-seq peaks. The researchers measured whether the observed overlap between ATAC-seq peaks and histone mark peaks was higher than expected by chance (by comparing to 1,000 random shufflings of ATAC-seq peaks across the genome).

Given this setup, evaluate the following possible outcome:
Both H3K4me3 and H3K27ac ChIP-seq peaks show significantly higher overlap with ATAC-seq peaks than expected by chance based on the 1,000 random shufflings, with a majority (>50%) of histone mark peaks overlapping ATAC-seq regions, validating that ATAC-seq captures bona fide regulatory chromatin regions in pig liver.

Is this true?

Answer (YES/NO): NO